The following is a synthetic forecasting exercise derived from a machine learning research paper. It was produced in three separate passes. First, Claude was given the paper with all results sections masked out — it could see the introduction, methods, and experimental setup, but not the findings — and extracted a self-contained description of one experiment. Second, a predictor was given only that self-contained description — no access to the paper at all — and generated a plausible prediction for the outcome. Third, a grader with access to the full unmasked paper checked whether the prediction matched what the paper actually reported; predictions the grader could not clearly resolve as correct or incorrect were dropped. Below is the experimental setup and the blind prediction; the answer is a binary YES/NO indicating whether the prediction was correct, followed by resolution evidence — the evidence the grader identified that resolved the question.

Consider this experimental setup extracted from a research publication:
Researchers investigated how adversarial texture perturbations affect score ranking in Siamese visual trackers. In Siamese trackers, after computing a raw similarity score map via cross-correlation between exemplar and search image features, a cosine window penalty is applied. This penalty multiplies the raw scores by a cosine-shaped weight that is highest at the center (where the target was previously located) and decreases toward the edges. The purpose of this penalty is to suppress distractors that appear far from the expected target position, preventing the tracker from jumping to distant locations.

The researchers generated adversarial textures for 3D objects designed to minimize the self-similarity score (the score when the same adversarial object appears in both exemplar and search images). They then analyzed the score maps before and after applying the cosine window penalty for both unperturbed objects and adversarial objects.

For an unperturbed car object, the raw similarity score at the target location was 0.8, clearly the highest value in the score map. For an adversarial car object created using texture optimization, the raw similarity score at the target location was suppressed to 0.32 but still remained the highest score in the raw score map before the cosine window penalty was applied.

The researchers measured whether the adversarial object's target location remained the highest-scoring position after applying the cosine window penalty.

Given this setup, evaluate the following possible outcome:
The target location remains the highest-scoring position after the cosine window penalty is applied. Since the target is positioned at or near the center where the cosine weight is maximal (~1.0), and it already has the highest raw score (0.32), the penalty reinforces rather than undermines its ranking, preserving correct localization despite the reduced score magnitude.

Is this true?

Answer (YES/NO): NO